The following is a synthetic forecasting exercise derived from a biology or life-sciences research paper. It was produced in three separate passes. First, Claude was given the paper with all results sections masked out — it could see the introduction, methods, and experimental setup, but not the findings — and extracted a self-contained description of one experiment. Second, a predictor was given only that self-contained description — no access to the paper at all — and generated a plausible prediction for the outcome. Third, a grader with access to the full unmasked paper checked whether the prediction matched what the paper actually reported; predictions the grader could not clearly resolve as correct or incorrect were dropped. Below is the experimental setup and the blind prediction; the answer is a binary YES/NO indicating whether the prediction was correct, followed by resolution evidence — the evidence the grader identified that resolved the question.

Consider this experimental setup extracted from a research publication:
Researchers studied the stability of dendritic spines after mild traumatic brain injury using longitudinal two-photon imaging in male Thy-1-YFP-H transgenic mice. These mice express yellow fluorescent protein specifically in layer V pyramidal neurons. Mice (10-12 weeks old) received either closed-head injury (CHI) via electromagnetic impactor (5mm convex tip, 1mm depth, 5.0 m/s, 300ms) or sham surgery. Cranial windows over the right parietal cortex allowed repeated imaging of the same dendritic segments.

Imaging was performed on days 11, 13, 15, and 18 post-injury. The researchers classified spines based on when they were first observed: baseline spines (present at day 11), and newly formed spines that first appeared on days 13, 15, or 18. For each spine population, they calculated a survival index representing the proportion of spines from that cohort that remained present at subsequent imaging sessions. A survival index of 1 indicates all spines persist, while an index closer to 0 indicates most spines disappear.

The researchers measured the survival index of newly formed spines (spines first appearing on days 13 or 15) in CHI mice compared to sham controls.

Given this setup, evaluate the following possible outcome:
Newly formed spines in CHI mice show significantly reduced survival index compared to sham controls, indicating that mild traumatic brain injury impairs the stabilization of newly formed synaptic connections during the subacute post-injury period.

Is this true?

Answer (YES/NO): YES